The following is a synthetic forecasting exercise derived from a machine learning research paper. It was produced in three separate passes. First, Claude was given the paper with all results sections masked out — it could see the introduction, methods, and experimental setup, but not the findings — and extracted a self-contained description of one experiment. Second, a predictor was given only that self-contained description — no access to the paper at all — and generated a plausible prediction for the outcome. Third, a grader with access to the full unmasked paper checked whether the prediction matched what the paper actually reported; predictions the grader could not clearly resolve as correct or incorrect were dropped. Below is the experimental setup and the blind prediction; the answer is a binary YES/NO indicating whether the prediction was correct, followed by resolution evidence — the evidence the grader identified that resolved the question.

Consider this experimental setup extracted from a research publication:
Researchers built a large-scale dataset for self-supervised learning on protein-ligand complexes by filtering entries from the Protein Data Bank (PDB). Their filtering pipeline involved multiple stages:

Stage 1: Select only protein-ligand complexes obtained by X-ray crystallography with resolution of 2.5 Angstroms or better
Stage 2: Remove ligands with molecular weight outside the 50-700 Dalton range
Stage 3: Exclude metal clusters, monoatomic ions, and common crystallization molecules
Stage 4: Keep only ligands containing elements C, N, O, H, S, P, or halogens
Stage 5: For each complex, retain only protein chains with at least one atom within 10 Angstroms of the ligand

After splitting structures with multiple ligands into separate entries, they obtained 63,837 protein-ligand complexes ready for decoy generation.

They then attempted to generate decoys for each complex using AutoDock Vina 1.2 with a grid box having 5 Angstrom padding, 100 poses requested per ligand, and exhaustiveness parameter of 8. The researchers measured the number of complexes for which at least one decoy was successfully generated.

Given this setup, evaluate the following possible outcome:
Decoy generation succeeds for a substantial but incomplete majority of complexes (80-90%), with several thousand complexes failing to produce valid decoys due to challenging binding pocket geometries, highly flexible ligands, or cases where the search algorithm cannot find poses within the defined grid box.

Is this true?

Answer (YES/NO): NO